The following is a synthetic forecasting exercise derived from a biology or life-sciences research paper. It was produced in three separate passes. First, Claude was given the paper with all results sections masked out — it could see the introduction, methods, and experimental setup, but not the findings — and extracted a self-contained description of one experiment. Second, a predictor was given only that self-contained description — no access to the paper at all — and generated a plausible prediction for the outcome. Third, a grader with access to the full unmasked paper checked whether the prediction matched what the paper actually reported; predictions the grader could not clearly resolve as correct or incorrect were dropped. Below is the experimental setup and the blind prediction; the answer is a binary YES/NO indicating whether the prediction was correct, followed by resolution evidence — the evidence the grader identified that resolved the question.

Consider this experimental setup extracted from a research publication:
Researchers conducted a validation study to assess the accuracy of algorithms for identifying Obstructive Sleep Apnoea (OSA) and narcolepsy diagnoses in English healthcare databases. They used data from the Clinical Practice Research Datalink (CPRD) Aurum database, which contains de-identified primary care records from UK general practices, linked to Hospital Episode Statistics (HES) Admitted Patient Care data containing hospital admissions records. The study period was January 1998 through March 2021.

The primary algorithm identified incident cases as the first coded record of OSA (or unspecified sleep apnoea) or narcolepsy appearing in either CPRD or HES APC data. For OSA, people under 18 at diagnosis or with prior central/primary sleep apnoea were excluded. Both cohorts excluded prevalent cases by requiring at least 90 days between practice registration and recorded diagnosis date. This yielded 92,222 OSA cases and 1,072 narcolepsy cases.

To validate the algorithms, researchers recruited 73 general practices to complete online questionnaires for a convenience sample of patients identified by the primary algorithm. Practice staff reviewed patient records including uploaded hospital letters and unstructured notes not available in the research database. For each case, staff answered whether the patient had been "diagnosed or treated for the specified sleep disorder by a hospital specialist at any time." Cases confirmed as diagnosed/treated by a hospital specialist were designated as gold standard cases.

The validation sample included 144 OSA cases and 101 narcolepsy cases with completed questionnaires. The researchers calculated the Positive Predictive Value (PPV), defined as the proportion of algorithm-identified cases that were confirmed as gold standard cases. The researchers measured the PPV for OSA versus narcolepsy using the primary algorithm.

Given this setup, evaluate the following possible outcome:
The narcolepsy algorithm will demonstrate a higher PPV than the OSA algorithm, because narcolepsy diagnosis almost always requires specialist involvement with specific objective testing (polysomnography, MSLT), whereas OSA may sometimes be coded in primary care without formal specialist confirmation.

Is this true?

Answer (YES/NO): NO